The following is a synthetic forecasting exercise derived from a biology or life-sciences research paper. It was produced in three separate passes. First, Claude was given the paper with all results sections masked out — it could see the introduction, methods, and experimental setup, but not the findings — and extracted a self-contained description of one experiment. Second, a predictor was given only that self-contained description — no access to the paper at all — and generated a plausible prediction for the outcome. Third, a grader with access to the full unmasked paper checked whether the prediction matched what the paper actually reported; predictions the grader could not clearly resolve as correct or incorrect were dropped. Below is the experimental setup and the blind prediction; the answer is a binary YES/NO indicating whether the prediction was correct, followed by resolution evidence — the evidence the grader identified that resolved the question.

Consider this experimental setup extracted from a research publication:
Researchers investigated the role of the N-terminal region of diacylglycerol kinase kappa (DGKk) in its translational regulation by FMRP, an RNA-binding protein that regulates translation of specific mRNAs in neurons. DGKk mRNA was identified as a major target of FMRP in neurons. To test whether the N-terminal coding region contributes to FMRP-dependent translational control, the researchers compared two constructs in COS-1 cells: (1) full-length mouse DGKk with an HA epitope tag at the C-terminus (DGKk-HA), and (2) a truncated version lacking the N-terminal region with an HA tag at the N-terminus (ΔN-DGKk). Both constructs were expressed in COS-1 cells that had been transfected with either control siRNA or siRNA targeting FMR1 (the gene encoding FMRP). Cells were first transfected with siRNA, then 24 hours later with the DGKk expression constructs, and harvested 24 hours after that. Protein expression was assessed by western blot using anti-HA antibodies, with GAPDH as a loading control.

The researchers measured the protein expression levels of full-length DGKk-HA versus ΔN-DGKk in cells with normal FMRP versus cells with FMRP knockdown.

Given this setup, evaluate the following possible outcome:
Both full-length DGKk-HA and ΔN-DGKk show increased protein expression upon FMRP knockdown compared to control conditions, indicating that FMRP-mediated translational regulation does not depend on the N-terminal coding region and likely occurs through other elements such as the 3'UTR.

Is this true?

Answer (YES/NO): NO